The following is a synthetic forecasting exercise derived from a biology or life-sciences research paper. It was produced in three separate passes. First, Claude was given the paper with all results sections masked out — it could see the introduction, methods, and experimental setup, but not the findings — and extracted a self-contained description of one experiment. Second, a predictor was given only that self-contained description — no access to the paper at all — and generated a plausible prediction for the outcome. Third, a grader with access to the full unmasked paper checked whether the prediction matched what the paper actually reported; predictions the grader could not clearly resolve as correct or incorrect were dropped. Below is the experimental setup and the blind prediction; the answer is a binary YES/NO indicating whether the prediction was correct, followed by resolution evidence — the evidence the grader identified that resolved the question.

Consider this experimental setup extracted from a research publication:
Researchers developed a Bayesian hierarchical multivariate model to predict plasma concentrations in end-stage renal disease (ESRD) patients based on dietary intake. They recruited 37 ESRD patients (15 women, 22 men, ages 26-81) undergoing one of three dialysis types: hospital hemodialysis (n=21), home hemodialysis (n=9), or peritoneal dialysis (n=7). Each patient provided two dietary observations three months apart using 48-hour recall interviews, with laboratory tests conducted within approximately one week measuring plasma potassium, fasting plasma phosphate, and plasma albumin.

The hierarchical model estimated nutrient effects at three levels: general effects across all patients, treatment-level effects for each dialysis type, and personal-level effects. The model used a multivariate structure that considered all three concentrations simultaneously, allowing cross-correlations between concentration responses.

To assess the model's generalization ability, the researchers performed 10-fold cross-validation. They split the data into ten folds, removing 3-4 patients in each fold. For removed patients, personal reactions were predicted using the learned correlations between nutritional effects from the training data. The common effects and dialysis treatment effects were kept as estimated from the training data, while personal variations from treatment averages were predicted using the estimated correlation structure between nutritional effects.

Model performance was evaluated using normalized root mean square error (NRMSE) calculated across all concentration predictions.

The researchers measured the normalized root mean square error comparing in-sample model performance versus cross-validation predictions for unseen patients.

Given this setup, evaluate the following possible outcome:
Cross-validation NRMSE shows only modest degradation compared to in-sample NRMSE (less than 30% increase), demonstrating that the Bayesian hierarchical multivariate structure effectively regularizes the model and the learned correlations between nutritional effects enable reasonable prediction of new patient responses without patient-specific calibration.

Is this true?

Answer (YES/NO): NO